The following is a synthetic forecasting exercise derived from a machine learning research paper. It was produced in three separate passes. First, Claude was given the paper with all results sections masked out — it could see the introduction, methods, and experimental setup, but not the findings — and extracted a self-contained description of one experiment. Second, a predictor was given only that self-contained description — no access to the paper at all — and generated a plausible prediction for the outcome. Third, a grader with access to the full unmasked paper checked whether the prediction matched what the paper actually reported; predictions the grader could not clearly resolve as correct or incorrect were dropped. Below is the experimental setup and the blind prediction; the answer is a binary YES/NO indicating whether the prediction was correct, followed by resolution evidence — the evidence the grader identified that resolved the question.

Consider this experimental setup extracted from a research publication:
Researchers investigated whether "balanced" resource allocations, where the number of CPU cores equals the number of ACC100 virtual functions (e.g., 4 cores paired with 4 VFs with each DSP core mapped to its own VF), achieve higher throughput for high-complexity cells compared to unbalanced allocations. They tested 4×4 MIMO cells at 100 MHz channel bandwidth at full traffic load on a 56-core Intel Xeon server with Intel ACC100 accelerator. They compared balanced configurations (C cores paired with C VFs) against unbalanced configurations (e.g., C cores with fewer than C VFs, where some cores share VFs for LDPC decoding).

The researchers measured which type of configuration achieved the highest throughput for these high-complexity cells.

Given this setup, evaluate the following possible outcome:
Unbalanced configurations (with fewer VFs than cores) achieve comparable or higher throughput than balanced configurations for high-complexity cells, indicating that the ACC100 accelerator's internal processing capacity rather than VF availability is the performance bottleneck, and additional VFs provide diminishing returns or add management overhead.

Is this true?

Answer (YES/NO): NO